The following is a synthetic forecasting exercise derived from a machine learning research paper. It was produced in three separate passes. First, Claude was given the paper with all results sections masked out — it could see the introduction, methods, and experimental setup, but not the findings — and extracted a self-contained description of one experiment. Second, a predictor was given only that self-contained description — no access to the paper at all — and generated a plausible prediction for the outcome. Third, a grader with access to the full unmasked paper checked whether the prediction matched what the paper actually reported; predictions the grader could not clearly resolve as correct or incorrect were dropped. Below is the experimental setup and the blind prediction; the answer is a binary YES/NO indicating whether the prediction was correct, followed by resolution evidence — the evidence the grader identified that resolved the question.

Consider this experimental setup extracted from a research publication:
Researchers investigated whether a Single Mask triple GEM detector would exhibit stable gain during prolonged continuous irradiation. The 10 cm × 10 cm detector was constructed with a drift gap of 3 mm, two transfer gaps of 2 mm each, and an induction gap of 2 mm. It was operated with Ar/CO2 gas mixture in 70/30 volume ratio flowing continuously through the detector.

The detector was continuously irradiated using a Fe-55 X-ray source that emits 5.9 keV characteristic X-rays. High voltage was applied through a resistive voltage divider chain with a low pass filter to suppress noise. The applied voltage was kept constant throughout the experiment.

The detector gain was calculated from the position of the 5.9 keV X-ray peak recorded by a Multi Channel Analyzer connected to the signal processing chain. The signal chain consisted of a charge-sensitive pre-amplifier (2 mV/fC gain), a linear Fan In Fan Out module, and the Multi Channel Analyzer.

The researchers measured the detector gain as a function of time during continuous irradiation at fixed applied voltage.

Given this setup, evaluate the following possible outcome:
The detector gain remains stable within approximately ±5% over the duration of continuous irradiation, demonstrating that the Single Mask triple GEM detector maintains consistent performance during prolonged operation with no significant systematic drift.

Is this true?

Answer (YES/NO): NO